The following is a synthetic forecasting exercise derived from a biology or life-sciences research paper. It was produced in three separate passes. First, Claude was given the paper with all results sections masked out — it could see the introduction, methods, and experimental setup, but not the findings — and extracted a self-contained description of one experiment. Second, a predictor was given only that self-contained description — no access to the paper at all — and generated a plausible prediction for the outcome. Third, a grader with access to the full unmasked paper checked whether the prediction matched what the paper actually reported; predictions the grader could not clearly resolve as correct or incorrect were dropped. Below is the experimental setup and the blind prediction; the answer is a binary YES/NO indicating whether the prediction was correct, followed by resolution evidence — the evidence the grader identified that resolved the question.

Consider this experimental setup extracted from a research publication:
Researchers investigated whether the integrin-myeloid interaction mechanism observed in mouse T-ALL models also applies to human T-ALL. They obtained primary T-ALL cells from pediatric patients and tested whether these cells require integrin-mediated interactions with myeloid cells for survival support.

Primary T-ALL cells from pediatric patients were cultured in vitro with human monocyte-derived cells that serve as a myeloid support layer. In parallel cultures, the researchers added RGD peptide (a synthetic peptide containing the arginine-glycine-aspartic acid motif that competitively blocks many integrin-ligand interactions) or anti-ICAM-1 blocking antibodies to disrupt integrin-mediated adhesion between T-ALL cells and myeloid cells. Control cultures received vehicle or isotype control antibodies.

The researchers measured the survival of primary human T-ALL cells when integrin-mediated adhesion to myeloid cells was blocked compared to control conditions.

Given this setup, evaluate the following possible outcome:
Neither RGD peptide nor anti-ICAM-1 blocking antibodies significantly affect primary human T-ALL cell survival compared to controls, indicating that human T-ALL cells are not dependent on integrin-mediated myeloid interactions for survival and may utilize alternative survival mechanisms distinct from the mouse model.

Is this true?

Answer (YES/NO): NO